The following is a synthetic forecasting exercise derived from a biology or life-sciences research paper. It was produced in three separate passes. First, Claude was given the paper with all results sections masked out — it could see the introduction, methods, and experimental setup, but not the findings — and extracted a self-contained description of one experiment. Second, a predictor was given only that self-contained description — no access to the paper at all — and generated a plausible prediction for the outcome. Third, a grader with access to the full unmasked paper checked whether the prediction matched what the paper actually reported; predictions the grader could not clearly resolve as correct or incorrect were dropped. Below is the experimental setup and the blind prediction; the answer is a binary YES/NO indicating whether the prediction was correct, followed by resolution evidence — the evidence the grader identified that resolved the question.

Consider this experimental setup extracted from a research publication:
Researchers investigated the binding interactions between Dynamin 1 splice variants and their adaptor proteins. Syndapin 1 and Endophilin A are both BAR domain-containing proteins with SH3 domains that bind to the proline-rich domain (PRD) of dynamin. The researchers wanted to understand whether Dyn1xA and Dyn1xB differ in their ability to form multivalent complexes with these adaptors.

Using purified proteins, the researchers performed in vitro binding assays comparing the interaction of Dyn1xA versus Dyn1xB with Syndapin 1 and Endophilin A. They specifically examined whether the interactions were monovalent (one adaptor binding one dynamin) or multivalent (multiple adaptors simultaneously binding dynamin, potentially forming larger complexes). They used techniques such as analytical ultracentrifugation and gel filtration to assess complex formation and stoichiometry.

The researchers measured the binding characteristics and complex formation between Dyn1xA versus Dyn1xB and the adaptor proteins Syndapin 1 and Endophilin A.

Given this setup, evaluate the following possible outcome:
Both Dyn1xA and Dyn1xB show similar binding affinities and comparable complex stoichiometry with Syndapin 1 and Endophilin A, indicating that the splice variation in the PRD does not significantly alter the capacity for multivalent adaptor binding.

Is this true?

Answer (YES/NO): NO